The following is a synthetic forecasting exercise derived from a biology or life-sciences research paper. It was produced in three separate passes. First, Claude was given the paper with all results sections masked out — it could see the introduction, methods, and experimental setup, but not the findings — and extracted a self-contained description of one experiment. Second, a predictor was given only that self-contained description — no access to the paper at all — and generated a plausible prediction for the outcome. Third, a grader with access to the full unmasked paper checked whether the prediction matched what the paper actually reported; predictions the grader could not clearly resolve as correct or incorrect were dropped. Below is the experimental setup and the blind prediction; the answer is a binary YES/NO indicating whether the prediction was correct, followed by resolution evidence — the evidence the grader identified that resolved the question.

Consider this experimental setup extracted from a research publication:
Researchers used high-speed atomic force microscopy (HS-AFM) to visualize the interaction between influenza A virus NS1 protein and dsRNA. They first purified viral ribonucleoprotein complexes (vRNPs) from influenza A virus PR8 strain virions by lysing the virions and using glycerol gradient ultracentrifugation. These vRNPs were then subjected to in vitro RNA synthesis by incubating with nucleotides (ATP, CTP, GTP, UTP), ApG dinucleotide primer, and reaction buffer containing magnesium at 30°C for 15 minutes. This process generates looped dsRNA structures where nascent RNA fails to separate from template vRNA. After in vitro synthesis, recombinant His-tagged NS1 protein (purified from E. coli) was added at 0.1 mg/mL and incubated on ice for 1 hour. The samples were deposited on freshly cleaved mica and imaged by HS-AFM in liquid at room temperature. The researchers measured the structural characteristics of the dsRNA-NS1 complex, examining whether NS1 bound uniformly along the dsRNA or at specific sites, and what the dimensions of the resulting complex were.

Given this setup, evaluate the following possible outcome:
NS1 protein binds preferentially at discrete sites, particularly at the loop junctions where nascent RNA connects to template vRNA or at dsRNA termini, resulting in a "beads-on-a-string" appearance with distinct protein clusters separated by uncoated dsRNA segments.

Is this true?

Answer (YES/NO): NO